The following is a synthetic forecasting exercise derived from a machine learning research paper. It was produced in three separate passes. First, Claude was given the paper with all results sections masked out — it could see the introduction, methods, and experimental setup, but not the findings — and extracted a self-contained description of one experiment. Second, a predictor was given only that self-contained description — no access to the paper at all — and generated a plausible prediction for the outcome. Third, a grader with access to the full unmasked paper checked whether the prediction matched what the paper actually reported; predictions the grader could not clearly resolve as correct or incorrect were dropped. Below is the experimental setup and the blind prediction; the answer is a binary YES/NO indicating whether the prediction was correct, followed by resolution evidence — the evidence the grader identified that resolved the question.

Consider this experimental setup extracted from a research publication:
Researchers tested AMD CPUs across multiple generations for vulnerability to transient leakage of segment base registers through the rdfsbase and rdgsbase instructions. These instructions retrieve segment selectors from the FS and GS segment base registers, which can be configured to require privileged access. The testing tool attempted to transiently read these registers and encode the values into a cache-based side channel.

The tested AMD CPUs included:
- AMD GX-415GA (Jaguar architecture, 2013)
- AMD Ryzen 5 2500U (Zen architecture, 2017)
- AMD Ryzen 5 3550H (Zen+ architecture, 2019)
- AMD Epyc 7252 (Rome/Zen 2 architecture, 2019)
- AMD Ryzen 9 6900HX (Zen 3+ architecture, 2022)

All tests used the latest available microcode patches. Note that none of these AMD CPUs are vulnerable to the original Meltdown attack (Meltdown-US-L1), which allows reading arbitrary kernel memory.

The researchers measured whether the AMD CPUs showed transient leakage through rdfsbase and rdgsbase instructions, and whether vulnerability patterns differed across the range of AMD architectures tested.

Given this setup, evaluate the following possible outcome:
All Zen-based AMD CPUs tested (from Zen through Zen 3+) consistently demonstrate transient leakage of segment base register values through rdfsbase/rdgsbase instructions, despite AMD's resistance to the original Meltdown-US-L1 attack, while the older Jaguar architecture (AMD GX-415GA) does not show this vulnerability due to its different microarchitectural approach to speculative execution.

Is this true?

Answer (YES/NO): YES